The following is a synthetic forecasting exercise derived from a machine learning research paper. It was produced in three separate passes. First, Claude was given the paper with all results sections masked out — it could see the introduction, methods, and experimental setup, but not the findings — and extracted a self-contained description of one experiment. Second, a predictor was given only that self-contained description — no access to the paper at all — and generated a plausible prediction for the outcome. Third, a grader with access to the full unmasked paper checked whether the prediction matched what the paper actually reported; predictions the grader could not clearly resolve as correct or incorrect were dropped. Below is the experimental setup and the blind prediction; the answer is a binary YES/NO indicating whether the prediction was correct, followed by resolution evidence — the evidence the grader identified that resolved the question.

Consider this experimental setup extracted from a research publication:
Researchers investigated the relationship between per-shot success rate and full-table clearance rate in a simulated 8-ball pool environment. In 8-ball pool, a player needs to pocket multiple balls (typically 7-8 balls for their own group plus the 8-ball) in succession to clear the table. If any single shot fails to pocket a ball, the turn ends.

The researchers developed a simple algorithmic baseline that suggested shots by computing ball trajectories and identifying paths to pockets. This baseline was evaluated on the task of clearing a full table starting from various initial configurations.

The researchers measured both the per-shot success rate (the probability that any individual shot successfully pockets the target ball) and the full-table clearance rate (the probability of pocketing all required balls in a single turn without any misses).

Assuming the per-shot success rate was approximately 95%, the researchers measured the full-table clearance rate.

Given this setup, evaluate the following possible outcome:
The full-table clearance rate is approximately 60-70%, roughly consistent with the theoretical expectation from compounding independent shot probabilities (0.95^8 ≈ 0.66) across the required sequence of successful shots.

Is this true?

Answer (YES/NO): NO